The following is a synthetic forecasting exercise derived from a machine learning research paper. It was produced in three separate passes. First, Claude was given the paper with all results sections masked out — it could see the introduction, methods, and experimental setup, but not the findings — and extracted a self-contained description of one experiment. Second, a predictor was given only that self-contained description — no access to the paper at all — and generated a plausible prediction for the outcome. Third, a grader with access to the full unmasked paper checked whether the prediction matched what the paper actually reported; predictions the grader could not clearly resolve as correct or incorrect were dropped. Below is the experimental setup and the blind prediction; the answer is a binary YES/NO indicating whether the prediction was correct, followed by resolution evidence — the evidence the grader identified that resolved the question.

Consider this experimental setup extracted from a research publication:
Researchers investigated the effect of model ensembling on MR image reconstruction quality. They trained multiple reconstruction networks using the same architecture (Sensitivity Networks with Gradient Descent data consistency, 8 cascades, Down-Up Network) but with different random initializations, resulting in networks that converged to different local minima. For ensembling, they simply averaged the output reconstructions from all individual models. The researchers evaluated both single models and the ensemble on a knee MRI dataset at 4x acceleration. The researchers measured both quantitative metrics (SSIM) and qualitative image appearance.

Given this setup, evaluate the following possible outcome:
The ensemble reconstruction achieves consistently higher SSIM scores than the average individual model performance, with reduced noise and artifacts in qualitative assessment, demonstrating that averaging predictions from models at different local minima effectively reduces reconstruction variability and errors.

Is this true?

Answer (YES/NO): NO